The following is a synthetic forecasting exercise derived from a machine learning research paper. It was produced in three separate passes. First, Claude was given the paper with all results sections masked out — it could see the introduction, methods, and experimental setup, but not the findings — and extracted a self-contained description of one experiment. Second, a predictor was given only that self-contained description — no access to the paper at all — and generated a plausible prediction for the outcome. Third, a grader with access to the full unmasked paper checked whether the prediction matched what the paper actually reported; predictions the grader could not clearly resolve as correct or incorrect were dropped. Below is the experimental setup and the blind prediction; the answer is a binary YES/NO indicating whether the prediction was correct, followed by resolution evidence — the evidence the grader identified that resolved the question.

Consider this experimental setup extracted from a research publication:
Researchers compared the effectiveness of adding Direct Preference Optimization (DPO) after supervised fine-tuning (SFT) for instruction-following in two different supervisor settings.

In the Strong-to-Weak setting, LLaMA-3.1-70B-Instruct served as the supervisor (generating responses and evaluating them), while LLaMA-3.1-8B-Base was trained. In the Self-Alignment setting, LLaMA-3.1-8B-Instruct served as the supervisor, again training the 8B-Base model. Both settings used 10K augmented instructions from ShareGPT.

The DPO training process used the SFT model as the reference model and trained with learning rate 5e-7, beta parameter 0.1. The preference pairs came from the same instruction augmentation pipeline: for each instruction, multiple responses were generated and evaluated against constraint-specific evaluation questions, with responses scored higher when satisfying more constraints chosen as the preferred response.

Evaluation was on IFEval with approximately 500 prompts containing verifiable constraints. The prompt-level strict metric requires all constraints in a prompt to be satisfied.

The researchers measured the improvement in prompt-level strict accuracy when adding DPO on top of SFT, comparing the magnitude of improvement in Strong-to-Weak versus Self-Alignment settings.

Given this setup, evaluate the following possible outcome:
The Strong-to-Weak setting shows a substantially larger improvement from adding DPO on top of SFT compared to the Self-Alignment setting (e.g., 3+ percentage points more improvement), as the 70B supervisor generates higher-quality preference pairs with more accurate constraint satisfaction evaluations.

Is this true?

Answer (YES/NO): YES